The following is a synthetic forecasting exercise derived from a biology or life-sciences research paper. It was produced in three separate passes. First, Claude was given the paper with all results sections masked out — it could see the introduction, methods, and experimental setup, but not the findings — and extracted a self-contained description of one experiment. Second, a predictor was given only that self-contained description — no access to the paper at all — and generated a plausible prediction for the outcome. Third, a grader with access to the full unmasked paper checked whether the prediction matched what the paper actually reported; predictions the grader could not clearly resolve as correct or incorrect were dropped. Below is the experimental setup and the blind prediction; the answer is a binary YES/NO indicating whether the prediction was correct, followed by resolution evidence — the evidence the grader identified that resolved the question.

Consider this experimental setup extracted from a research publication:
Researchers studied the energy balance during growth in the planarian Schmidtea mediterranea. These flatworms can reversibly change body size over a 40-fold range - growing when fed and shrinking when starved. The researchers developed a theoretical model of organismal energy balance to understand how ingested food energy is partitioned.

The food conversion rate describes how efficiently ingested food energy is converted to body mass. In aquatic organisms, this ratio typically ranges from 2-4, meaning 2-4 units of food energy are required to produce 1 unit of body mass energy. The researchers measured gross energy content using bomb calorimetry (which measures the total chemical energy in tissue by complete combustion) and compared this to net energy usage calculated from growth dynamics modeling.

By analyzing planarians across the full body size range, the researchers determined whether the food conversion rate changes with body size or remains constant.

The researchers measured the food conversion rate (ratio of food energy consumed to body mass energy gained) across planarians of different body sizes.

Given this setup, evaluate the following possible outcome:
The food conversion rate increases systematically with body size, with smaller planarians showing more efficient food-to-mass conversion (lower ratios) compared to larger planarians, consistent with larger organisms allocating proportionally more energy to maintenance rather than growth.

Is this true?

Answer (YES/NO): NO